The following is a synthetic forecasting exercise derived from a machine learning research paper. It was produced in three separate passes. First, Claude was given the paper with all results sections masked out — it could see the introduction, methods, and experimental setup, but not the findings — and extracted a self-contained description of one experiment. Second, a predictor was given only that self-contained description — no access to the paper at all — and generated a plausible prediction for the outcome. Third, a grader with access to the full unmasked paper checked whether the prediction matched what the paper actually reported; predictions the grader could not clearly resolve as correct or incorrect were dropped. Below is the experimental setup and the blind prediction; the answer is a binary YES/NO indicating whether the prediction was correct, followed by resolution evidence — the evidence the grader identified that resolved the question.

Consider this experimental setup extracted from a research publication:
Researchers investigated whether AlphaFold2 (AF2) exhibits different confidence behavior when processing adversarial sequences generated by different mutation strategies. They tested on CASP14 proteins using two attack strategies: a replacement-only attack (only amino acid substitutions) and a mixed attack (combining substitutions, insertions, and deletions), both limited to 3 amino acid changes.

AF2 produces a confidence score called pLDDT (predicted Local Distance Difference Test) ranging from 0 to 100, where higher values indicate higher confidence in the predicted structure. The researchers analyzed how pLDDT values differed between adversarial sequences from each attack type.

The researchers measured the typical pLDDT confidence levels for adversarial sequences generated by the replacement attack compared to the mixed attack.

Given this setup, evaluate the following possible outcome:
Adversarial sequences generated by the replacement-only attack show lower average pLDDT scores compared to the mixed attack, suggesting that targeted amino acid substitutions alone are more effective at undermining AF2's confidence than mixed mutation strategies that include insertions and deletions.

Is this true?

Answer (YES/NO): NO